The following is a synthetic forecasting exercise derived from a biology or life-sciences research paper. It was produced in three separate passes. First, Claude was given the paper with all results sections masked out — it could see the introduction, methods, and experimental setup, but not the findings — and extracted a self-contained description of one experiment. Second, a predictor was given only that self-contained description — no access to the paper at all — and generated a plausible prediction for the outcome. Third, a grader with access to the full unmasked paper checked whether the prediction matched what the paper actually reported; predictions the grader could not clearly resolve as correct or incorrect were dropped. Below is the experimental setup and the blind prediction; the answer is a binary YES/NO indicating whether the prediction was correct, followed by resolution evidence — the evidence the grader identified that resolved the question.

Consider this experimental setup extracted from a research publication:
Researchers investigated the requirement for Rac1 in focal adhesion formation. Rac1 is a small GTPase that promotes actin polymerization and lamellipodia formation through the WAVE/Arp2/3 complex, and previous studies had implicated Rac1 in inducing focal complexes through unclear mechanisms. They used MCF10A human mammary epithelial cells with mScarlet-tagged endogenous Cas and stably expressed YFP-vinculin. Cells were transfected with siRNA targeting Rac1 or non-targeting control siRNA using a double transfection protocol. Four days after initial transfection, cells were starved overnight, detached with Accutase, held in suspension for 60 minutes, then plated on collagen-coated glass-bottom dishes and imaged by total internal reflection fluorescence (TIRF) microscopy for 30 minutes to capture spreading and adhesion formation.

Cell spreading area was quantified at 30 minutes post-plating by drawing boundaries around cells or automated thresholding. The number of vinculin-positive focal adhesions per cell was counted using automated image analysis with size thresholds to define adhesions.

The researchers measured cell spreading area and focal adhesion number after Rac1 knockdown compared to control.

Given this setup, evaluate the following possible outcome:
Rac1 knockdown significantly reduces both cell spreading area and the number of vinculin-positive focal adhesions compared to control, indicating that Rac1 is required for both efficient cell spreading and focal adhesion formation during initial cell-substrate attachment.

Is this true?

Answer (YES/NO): YES